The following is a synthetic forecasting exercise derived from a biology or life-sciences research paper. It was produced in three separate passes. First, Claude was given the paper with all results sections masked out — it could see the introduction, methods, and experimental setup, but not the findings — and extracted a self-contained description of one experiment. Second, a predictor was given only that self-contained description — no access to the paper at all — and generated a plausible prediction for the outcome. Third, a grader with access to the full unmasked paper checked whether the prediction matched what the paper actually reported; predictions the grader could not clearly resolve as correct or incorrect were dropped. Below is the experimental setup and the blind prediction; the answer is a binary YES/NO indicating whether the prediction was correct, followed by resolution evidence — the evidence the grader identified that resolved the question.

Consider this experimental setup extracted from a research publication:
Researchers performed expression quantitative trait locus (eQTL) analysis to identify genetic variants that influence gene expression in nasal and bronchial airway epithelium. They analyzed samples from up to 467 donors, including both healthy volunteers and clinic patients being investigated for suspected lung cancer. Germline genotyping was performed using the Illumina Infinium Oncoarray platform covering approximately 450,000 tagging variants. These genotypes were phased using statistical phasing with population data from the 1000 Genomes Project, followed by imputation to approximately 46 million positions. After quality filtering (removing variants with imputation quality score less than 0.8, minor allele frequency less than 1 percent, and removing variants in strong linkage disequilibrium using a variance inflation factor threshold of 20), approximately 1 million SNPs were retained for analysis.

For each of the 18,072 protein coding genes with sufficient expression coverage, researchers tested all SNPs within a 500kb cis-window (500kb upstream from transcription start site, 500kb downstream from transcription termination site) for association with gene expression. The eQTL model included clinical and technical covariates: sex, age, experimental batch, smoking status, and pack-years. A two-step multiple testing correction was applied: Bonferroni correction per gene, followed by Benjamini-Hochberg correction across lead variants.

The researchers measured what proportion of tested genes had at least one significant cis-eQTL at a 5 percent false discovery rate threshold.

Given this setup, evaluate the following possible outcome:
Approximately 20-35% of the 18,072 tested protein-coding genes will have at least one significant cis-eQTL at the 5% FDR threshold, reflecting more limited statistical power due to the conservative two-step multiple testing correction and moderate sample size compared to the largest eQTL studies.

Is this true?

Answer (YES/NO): NO